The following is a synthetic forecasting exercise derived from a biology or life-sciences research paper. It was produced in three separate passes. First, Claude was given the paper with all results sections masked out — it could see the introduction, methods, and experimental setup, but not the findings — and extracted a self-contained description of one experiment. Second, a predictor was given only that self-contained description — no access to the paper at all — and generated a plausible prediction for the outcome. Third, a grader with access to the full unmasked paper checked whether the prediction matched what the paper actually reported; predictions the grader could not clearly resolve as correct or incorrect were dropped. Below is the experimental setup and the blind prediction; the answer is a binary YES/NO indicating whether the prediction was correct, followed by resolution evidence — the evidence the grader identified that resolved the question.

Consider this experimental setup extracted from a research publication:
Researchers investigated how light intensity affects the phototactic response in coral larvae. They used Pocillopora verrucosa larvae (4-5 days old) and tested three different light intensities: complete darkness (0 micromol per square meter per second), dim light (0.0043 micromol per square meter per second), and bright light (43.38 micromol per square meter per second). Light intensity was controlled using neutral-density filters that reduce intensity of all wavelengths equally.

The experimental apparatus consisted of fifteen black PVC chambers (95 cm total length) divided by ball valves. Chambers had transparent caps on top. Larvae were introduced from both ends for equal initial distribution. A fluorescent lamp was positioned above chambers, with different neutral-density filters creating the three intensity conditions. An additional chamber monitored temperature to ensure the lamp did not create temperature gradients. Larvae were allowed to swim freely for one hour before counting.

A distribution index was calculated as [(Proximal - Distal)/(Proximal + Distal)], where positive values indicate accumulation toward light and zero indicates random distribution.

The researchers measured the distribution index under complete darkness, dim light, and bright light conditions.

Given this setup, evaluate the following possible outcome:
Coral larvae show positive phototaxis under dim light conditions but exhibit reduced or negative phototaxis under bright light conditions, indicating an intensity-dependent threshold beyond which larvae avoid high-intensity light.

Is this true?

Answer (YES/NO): NO